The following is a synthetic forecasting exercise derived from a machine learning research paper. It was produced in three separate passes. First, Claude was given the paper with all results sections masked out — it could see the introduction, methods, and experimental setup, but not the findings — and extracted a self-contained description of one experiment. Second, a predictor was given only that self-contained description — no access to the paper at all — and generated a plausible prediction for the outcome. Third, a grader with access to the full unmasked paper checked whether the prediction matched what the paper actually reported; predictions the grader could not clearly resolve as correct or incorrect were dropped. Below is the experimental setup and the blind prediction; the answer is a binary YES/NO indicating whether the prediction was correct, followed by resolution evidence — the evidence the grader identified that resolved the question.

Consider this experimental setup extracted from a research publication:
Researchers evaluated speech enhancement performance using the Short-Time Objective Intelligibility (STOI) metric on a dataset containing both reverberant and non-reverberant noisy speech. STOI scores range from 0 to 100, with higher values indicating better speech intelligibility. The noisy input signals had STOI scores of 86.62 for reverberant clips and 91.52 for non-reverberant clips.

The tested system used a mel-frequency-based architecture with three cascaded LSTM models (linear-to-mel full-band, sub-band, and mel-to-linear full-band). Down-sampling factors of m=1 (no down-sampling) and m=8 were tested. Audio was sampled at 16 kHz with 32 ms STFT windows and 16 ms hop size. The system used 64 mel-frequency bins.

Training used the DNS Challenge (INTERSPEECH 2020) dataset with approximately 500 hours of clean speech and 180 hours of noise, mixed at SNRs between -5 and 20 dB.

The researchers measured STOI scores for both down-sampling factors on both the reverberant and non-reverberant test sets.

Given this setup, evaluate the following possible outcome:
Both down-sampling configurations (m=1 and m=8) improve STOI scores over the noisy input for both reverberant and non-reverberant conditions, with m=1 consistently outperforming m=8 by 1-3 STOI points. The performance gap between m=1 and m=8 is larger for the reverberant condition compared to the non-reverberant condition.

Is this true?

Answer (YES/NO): NO